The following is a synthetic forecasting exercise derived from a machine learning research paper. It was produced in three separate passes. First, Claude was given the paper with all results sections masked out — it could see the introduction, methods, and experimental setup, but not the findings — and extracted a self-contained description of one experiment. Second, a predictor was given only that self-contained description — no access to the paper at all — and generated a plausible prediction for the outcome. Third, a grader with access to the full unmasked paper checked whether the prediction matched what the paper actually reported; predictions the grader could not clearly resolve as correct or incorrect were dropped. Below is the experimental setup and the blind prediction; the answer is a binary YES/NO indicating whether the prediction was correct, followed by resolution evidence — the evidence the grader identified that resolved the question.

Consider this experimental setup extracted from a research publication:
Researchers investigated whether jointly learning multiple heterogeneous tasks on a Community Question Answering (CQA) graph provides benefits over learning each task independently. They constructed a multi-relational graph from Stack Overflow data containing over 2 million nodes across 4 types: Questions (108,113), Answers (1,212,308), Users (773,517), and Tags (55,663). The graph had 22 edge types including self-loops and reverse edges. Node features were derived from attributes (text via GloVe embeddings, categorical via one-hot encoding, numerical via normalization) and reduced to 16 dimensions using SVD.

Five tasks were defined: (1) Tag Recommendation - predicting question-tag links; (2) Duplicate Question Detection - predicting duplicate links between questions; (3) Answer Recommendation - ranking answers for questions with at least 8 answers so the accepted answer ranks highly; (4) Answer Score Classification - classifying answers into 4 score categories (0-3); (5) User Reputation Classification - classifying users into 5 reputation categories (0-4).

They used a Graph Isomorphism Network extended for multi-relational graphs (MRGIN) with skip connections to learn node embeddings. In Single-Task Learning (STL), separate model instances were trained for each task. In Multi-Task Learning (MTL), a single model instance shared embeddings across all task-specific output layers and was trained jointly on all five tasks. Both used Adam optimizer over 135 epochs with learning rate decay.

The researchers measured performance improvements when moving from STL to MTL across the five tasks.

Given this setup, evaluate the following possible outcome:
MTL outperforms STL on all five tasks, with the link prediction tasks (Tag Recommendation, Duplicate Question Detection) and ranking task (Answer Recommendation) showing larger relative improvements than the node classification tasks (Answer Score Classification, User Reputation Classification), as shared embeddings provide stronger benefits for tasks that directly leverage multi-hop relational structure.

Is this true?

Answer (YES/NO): YES